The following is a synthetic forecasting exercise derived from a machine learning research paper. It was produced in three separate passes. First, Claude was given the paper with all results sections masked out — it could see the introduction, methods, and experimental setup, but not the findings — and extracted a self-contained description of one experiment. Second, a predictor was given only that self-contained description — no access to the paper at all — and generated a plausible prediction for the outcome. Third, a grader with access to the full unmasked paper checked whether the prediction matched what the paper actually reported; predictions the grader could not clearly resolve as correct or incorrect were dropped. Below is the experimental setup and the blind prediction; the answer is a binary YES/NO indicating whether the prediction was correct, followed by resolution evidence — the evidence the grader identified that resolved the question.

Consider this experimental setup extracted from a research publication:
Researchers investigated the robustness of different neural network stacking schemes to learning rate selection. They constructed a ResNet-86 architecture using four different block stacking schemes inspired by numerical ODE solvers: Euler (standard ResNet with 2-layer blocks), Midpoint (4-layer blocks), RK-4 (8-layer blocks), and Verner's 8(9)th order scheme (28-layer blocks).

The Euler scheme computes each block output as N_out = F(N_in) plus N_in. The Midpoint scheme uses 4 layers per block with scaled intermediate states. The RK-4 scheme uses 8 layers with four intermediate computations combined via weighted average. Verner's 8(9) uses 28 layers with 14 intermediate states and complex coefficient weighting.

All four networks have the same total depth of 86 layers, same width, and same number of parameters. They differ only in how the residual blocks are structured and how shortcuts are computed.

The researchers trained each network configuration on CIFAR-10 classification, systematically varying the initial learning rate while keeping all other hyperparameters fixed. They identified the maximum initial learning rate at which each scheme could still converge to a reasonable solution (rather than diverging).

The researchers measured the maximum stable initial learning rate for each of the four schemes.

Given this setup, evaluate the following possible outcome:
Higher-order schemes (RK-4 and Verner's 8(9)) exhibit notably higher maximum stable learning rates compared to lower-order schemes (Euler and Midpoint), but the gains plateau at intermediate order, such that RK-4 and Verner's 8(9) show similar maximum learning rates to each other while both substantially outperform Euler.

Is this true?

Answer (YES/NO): NO